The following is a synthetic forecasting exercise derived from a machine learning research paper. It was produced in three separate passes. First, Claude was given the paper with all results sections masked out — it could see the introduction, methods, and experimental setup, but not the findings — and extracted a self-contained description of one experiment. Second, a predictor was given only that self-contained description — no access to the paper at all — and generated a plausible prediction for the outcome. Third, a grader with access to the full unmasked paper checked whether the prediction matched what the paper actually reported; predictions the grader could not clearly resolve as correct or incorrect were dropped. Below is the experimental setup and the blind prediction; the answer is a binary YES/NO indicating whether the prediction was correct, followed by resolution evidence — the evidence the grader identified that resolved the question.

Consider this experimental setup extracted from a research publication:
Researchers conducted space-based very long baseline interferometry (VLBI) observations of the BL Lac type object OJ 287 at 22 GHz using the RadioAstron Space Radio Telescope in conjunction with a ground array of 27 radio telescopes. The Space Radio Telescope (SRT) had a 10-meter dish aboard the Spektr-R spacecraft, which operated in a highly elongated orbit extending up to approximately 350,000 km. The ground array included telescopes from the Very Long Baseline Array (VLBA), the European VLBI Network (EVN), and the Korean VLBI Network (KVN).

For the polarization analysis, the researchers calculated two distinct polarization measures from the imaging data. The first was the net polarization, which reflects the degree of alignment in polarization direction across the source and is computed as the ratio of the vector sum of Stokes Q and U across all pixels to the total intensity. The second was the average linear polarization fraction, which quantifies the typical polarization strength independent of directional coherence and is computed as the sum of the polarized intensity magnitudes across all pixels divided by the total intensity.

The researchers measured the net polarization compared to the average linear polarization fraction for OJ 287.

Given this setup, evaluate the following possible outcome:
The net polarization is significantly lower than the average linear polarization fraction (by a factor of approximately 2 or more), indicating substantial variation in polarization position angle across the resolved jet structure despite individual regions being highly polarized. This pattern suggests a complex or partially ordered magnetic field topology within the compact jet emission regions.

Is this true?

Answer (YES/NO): YES